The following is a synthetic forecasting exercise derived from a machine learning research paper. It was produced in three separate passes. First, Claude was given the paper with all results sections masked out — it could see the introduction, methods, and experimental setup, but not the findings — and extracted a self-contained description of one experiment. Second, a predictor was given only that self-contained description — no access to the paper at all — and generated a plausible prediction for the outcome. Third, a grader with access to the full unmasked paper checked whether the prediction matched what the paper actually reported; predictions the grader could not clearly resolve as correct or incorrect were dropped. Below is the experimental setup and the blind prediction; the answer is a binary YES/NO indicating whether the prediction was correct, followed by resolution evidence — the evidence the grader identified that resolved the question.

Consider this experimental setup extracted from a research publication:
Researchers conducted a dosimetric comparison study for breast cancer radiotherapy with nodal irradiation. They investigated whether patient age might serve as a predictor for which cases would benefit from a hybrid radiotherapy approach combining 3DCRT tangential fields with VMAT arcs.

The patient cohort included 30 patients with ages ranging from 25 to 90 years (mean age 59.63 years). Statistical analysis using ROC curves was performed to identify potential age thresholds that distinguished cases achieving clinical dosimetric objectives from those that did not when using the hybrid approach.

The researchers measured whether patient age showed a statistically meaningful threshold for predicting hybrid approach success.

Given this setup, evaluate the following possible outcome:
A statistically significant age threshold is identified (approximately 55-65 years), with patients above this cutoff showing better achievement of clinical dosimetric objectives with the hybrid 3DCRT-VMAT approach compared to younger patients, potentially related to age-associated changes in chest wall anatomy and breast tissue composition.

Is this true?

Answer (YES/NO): NO